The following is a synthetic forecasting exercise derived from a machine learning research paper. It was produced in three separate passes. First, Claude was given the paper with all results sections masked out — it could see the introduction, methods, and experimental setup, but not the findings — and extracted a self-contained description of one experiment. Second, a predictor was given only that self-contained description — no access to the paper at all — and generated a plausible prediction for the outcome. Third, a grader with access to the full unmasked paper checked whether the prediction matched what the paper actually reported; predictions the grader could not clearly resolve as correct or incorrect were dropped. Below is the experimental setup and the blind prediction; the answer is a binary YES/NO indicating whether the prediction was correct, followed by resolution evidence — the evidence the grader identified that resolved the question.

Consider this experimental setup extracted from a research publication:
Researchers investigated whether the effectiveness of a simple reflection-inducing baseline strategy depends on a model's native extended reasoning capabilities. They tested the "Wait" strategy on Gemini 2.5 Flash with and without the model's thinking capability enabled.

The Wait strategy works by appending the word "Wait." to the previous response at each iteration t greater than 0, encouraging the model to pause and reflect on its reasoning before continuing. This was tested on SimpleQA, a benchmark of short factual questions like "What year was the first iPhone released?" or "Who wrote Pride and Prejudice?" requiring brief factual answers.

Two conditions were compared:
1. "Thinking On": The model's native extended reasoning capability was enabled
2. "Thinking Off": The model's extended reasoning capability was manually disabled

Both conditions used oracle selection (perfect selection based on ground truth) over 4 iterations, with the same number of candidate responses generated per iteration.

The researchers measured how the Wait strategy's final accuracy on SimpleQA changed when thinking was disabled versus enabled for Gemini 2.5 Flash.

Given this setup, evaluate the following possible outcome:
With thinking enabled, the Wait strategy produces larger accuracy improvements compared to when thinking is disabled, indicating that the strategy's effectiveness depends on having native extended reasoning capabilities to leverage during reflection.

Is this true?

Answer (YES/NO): YES